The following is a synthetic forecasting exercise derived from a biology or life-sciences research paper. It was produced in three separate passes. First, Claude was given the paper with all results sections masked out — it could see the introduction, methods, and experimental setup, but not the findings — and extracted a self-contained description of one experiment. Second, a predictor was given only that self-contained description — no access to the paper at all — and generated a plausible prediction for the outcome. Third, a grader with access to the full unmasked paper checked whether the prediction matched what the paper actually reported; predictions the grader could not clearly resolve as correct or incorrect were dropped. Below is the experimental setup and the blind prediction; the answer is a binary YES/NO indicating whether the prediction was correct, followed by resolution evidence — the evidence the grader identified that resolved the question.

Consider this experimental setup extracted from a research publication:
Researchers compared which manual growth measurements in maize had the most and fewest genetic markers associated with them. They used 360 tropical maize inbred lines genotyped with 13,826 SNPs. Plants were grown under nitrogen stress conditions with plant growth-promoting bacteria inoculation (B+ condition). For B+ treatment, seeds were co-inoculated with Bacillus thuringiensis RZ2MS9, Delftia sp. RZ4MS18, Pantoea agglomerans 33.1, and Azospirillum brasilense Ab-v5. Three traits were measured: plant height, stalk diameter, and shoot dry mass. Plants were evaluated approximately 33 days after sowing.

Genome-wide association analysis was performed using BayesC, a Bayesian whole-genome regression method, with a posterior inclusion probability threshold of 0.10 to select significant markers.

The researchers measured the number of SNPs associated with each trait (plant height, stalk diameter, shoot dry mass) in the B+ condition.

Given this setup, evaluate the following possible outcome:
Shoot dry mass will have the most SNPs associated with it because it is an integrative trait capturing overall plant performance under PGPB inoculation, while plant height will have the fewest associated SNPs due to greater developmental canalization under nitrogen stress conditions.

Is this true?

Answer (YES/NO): NO